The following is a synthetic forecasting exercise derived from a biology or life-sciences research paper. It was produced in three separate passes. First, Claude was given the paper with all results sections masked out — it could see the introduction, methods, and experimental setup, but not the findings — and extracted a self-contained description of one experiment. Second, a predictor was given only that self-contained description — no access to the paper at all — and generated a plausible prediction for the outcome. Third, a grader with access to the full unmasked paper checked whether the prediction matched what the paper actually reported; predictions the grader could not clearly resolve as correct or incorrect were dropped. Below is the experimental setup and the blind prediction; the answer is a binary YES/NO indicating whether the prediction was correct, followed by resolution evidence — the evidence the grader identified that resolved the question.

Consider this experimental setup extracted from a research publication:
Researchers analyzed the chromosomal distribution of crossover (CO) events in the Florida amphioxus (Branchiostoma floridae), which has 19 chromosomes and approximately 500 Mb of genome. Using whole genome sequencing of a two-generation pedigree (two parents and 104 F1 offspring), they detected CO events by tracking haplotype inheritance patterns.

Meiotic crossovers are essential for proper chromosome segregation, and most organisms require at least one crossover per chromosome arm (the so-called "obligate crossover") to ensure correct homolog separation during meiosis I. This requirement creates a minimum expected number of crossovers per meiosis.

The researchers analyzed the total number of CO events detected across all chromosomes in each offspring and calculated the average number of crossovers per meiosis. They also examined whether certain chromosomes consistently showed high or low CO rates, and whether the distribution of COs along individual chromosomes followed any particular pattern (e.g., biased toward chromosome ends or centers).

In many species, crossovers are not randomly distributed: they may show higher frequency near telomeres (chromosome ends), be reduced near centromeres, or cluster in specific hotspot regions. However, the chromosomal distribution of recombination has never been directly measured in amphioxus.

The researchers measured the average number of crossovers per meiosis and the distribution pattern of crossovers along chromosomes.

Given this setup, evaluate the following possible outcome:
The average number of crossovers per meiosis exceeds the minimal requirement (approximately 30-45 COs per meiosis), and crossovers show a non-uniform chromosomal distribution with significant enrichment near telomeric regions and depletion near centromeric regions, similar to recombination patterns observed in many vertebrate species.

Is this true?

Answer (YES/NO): NO